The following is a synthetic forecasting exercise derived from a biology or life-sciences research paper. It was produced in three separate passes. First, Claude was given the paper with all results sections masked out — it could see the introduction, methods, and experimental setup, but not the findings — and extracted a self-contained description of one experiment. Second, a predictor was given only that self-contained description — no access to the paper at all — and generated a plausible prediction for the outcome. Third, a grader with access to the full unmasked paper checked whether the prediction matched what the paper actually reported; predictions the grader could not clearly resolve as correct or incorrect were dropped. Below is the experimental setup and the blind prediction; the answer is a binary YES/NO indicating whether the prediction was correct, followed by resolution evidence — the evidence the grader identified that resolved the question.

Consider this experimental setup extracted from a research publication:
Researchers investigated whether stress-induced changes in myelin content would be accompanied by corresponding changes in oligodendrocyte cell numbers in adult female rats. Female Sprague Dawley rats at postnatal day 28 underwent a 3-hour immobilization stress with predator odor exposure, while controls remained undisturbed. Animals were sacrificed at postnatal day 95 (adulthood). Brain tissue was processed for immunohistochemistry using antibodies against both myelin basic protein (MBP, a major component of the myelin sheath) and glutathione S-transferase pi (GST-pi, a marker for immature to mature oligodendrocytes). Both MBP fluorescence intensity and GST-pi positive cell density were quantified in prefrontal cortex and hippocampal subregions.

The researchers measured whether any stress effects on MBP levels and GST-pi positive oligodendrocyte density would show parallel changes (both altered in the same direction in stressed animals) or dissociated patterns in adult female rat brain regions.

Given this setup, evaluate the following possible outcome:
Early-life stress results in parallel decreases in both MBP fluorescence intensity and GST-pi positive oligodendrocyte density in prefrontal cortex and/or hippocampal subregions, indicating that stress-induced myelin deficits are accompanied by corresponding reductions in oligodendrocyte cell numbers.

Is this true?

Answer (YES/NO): NO